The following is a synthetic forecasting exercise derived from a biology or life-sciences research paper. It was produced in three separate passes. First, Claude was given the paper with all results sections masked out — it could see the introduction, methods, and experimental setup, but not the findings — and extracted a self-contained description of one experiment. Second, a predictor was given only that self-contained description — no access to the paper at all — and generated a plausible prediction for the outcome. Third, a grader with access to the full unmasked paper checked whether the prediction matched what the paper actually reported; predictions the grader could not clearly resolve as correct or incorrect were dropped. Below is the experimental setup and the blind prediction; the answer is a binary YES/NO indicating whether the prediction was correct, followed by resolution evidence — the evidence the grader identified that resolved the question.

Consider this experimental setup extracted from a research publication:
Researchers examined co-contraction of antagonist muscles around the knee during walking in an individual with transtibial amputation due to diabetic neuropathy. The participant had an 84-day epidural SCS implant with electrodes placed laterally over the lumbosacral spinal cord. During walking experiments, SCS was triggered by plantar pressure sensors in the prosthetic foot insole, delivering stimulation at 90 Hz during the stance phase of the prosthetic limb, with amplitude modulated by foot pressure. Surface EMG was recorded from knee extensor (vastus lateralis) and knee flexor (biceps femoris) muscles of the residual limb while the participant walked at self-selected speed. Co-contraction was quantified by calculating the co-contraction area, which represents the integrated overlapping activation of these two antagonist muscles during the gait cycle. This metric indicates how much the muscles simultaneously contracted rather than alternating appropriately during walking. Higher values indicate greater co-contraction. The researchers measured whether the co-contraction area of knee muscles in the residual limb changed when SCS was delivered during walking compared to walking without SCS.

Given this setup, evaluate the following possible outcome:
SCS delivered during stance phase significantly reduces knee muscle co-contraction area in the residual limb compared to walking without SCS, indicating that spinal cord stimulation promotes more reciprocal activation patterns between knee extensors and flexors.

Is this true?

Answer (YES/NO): NO